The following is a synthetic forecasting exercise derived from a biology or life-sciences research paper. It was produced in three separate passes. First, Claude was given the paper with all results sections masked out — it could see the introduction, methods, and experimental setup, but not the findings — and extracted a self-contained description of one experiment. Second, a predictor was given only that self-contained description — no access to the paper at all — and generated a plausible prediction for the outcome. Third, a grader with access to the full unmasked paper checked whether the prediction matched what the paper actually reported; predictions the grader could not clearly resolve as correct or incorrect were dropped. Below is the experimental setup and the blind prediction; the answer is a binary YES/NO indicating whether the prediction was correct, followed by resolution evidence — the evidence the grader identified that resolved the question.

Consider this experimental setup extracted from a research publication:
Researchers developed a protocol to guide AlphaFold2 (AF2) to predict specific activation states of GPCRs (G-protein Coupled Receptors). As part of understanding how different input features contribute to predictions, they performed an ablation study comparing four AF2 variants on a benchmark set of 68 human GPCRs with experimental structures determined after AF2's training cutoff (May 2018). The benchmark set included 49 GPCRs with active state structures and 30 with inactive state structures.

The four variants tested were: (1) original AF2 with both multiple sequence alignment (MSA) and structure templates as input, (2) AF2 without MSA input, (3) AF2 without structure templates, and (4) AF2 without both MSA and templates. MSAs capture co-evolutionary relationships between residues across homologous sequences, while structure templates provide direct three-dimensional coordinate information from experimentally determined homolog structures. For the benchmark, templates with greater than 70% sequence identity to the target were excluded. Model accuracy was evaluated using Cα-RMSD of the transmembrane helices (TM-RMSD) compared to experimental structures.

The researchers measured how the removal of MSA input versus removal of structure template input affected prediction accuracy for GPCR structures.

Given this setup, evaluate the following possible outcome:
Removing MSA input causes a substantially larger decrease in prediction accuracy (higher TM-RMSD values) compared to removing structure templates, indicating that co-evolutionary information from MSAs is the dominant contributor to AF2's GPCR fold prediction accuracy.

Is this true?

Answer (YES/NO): YES